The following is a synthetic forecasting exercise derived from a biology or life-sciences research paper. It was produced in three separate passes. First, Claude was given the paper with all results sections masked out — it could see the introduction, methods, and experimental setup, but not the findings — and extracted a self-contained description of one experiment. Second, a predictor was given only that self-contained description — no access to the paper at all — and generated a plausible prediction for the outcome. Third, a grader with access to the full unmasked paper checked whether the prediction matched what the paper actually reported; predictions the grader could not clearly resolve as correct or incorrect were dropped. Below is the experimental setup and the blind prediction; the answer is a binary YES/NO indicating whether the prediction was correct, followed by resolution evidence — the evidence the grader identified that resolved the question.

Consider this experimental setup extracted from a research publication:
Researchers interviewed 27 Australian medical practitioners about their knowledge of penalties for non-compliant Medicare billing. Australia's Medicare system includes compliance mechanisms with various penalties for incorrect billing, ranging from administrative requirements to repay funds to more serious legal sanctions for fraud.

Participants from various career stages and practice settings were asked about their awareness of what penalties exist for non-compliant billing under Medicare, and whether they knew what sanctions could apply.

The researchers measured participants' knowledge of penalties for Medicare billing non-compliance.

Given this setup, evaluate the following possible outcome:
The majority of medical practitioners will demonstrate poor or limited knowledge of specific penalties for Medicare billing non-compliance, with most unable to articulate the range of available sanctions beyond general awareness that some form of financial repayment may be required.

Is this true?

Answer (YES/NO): YES